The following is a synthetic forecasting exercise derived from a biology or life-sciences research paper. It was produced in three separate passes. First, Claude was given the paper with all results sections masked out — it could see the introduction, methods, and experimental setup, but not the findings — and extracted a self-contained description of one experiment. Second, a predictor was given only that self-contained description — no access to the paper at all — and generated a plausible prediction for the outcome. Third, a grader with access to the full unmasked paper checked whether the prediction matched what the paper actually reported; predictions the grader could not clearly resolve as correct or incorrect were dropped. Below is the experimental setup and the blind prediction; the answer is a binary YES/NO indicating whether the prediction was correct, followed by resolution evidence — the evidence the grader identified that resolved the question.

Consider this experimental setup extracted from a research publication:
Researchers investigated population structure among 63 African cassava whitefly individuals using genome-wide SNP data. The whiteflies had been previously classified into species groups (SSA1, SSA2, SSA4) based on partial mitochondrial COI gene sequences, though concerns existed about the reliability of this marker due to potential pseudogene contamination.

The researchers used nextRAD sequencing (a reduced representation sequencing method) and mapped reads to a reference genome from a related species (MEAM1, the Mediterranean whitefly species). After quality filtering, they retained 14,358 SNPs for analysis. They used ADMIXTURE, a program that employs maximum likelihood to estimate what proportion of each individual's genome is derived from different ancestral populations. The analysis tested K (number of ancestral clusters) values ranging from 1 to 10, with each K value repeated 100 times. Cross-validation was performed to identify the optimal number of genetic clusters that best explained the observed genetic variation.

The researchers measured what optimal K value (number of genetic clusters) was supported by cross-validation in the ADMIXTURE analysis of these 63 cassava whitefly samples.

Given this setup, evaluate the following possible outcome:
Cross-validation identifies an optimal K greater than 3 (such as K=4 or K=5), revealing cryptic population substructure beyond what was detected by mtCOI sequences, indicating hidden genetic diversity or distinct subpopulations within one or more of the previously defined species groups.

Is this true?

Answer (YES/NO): NO